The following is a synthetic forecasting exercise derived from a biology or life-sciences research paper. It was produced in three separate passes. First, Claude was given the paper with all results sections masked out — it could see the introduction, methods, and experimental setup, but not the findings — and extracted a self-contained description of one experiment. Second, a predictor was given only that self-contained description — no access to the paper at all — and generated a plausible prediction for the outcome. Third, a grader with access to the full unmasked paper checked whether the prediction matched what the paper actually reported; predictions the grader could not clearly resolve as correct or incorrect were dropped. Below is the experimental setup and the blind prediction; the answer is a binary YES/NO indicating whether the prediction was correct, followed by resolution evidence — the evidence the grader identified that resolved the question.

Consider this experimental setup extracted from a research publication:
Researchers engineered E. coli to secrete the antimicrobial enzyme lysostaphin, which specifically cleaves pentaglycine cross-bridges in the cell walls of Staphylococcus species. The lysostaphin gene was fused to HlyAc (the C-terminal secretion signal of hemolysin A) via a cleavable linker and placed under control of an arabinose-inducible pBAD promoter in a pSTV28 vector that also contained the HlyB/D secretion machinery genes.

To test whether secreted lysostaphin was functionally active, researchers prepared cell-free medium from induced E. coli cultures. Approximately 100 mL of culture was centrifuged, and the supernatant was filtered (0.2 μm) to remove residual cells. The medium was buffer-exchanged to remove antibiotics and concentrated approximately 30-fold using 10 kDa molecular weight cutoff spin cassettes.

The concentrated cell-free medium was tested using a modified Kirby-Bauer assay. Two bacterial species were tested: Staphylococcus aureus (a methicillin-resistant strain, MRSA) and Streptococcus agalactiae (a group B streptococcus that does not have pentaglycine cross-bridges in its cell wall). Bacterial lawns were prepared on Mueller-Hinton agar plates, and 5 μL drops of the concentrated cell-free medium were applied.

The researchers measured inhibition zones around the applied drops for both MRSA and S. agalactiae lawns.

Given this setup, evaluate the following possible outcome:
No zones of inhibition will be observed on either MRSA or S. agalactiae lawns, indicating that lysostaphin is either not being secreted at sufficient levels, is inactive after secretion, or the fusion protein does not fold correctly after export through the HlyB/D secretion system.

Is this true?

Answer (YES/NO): NO